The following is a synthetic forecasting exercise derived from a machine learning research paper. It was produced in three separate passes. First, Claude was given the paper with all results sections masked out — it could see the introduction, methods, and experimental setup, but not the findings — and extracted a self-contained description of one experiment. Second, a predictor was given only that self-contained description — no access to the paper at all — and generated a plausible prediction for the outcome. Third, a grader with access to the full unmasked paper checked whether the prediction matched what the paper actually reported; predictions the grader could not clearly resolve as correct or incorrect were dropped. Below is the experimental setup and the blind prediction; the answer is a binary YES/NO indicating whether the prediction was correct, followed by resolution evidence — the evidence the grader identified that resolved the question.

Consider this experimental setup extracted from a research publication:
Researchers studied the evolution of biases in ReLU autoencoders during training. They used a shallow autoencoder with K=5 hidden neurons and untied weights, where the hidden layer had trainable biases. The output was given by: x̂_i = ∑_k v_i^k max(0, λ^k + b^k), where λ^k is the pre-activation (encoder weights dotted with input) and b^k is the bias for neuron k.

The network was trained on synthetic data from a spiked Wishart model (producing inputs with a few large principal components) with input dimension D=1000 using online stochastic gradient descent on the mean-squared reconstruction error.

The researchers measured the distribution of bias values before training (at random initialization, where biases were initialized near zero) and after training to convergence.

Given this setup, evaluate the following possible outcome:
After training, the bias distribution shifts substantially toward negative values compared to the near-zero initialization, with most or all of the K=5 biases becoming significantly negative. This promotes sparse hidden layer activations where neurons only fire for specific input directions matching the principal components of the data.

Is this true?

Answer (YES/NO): NO